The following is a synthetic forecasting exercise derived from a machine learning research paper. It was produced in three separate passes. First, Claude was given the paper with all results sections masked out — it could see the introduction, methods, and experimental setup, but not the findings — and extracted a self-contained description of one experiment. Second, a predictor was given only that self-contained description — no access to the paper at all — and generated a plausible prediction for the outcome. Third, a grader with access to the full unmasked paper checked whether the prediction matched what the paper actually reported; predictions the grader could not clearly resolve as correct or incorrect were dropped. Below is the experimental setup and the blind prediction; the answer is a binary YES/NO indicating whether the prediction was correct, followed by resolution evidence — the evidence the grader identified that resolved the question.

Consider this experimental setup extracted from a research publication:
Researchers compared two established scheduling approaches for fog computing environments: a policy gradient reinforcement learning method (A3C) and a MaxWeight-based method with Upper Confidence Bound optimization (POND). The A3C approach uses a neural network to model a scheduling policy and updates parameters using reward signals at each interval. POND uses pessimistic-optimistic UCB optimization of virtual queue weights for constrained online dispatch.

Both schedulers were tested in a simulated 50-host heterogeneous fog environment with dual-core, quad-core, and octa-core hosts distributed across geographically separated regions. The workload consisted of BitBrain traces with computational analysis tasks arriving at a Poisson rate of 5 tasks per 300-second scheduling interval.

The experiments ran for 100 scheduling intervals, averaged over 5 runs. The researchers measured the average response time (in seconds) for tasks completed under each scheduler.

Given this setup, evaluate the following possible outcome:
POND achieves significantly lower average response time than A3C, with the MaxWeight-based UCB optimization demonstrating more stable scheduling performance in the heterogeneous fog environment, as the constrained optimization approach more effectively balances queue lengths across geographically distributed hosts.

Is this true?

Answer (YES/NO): NO